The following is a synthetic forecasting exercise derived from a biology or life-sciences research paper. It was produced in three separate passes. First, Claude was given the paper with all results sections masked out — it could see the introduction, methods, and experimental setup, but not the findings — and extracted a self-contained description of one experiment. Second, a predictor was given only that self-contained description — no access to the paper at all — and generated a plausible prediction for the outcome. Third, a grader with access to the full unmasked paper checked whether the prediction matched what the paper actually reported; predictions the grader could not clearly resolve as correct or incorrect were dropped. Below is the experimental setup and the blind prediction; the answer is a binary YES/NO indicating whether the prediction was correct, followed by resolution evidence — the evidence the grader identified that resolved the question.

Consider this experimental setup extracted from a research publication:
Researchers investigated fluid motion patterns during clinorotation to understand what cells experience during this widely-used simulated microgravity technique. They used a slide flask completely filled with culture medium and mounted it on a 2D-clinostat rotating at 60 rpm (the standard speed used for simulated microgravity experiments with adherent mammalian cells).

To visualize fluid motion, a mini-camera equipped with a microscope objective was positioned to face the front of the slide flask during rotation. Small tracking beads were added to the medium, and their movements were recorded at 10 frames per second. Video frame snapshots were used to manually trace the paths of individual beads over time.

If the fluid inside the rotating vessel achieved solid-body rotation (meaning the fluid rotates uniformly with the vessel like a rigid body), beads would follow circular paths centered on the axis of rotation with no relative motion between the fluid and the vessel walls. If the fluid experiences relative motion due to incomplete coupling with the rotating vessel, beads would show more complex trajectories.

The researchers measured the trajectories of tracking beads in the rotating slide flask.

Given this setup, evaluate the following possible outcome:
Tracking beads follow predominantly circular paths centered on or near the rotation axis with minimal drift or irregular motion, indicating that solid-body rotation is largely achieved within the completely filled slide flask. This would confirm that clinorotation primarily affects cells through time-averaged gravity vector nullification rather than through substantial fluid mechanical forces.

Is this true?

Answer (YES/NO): NO